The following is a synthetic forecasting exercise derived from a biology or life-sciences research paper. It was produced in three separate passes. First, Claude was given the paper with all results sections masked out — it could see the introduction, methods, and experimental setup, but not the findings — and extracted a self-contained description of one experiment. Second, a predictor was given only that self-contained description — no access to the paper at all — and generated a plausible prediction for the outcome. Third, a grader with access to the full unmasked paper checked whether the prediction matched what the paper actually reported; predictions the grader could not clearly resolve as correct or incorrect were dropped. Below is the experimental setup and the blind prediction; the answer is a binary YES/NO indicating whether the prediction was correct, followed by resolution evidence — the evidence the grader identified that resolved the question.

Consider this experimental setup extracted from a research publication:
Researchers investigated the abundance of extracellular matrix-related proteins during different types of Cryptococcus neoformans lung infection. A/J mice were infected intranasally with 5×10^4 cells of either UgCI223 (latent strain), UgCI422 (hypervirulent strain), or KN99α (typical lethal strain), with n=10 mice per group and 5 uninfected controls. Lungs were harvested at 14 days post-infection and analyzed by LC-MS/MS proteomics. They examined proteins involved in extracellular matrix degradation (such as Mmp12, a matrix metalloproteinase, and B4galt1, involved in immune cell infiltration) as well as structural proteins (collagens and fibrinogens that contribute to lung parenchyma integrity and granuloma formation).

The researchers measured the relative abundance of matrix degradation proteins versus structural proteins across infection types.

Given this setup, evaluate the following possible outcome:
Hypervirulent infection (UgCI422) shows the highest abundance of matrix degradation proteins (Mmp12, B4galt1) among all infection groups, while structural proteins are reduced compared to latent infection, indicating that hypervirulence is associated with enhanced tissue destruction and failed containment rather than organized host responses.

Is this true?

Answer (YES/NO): NO